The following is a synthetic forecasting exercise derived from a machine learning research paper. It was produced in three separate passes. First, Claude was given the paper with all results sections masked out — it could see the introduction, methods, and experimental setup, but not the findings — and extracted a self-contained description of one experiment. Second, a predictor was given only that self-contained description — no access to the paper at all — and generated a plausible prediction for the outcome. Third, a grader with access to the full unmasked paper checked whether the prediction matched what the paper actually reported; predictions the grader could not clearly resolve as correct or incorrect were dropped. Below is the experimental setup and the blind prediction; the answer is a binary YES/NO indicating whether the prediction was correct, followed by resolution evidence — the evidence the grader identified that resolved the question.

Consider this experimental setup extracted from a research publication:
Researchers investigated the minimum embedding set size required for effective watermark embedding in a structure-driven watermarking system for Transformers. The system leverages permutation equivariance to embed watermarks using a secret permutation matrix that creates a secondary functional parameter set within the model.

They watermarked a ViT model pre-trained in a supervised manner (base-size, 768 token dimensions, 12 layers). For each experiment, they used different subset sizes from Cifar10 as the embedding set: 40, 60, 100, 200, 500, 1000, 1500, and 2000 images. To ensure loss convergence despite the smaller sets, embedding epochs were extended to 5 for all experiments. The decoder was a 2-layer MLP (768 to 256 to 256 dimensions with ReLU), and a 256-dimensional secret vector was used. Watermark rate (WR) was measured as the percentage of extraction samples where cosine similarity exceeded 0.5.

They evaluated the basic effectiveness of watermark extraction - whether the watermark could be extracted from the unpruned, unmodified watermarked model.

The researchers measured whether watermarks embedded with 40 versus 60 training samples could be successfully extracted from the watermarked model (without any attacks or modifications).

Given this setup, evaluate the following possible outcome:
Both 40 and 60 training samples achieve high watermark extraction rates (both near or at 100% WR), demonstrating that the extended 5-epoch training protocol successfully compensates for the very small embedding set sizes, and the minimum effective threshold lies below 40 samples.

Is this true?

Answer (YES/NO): NO